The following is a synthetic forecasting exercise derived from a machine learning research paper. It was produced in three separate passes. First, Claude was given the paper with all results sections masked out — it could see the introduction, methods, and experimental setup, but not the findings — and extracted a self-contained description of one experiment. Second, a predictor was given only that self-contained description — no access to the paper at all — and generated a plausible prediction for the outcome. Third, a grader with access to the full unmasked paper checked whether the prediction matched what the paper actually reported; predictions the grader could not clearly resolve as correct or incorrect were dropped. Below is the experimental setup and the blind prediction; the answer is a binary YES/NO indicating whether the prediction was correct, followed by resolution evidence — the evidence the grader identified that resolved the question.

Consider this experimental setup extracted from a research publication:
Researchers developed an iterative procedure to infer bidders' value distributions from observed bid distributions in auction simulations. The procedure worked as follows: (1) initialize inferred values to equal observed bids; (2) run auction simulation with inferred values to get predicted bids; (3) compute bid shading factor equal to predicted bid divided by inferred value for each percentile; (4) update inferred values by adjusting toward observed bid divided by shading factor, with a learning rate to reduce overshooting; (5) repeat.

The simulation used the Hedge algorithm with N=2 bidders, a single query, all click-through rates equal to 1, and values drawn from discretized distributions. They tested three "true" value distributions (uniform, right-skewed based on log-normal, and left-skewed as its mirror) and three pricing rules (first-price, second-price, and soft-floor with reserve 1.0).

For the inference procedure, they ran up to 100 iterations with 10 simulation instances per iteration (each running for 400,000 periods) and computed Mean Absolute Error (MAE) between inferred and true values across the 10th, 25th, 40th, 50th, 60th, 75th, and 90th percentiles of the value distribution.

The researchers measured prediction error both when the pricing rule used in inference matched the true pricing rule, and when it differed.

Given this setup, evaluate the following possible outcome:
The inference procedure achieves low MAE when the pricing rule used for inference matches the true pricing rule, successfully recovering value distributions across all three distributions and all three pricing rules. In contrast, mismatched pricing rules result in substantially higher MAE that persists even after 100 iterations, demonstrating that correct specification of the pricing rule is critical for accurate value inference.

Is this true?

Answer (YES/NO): YES